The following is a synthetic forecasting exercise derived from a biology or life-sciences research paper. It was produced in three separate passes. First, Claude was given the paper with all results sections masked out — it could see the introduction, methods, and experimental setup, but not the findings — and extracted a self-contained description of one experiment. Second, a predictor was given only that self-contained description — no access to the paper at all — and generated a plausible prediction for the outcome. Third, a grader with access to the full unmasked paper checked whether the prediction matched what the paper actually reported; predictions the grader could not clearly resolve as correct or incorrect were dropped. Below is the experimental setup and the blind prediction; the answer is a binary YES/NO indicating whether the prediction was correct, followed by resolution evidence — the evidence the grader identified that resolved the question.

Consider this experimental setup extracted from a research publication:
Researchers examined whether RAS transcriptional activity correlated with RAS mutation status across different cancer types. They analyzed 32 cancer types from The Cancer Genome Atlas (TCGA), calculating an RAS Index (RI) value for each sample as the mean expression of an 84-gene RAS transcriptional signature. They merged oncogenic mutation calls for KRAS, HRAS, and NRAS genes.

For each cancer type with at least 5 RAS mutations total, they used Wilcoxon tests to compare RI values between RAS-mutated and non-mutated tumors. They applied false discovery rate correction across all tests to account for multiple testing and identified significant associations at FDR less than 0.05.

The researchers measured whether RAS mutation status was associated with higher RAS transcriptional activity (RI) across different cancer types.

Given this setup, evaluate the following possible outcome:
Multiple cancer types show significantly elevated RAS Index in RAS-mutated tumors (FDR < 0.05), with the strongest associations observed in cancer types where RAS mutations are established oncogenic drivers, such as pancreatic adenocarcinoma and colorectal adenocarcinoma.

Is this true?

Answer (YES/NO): NO